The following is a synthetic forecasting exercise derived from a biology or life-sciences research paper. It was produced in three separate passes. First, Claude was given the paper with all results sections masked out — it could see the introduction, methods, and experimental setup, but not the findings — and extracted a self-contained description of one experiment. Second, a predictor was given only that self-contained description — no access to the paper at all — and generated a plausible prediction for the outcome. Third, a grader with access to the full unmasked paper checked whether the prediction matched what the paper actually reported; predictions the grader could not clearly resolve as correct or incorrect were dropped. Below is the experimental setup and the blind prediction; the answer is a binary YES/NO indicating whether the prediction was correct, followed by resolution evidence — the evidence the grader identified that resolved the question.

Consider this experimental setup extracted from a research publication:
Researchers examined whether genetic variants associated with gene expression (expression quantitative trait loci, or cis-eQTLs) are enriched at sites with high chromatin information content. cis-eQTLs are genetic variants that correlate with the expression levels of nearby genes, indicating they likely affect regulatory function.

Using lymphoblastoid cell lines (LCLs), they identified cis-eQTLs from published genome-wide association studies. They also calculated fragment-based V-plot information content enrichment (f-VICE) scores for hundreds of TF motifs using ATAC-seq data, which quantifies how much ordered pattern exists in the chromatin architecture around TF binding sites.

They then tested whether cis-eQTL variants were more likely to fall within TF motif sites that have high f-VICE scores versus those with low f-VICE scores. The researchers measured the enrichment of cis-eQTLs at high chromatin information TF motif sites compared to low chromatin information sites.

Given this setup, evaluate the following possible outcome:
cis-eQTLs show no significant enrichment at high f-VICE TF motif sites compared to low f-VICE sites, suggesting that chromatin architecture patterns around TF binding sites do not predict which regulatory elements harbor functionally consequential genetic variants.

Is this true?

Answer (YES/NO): NO